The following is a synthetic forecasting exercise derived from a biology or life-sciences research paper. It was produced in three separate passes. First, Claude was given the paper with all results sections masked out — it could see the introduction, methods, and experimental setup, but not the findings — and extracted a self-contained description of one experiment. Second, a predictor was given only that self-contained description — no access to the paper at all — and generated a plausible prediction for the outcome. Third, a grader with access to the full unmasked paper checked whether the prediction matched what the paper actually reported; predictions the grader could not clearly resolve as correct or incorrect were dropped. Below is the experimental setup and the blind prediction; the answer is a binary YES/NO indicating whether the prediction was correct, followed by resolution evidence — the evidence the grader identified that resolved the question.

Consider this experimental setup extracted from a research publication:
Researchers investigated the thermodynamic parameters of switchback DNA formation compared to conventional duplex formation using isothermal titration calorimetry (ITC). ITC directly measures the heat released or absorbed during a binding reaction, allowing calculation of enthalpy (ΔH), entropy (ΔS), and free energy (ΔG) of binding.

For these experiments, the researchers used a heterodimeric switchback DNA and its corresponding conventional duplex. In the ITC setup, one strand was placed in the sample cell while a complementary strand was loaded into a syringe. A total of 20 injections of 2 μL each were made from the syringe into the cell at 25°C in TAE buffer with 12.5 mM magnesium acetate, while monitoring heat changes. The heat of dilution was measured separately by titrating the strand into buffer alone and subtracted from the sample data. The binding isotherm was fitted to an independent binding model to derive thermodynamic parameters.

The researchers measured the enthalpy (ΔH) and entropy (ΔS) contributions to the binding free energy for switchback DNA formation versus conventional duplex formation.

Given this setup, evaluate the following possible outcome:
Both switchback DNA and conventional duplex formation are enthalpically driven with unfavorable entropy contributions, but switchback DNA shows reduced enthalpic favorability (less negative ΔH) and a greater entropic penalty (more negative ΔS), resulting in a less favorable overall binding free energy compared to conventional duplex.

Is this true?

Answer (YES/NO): NO